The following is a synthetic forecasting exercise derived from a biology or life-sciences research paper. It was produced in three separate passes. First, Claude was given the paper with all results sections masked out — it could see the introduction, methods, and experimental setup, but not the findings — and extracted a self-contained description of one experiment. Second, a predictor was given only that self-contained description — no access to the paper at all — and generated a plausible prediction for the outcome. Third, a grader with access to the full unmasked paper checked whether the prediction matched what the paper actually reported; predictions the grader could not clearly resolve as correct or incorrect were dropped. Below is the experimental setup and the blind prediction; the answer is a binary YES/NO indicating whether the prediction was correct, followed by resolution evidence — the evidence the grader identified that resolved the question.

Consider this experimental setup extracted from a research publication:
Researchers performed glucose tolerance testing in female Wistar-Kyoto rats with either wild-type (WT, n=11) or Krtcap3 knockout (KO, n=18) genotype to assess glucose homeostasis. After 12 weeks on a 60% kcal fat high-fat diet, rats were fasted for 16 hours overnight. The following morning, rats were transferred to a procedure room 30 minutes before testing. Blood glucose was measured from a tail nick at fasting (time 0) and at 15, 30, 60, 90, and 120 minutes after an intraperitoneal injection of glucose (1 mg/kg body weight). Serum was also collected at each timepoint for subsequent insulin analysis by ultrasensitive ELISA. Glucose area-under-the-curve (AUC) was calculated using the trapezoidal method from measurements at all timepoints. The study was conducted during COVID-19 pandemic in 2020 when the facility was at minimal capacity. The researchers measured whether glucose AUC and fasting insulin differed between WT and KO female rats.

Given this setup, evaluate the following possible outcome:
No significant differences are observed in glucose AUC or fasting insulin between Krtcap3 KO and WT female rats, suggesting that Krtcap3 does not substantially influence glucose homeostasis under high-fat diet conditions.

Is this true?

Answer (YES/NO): YES